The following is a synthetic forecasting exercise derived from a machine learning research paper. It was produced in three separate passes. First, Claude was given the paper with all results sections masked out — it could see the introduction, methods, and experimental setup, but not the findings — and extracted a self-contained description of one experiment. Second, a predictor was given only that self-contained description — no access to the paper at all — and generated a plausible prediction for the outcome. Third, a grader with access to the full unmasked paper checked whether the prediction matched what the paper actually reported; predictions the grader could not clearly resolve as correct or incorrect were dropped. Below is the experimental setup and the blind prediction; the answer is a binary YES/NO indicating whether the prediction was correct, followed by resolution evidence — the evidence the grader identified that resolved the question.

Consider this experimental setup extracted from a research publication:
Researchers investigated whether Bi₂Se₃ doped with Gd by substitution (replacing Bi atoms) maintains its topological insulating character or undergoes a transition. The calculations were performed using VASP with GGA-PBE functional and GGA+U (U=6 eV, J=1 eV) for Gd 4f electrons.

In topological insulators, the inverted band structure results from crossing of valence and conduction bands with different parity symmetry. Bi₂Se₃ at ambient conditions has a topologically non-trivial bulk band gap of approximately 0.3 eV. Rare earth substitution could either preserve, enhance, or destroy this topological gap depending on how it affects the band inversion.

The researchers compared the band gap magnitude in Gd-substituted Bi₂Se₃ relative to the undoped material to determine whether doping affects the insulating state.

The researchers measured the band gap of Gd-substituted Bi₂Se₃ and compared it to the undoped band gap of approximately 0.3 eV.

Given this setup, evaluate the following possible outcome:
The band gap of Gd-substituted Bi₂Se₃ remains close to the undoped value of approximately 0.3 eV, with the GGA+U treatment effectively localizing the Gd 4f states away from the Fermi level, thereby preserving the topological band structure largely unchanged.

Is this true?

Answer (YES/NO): NO